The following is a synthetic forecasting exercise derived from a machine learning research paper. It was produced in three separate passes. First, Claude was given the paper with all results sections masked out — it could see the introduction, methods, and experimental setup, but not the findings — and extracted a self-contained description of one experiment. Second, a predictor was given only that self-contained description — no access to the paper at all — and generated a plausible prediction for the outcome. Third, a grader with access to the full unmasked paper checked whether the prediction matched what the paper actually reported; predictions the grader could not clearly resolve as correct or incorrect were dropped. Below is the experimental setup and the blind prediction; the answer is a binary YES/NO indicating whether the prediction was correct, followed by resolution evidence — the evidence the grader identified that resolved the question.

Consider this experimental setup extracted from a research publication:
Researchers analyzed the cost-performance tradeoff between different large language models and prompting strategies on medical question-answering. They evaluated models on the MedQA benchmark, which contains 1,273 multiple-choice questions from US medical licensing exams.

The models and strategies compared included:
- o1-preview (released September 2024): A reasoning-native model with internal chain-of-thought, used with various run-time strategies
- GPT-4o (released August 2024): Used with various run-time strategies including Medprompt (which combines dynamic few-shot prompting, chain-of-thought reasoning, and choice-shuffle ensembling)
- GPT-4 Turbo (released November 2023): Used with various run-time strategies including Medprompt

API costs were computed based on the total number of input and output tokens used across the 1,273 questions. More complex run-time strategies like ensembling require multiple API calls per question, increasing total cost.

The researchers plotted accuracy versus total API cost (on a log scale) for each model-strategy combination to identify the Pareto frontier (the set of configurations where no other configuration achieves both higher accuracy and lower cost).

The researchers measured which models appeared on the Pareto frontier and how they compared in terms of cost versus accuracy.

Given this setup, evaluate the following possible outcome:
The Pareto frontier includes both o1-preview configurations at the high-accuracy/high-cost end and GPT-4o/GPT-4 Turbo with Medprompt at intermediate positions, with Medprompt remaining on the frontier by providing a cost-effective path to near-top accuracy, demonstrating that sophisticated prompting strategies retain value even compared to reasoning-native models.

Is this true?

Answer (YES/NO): NO